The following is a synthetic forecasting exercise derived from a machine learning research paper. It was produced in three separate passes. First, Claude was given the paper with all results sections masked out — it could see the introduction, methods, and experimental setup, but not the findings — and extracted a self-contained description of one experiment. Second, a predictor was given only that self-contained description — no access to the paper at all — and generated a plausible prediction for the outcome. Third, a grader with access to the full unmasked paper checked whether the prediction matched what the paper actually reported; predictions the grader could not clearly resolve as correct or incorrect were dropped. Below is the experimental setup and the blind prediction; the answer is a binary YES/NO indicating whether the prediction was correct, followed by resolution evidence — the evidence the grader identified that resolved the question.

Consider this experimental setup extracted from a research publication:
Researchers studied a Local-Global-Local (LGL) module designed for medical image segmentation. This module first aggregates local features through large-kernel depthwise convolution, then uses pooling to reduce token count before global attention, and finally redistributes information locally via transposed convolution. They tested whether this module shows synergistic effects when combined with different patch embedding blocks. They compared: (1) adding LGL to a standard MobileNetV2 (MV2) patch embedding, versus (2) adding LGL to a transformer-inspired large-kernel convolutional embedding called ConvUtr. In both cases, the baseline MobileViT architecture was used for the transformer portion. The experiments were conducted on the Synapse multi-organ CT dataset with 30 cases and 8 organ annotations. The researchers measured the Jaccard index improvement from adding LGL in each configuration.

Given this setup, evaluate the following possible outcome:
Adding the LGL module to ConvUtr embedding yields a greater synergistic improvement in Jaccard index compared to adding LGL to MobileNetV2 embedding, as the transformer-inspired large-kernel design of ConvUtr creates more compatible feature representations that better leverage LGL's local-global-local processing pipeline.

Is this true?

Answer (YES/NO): YES